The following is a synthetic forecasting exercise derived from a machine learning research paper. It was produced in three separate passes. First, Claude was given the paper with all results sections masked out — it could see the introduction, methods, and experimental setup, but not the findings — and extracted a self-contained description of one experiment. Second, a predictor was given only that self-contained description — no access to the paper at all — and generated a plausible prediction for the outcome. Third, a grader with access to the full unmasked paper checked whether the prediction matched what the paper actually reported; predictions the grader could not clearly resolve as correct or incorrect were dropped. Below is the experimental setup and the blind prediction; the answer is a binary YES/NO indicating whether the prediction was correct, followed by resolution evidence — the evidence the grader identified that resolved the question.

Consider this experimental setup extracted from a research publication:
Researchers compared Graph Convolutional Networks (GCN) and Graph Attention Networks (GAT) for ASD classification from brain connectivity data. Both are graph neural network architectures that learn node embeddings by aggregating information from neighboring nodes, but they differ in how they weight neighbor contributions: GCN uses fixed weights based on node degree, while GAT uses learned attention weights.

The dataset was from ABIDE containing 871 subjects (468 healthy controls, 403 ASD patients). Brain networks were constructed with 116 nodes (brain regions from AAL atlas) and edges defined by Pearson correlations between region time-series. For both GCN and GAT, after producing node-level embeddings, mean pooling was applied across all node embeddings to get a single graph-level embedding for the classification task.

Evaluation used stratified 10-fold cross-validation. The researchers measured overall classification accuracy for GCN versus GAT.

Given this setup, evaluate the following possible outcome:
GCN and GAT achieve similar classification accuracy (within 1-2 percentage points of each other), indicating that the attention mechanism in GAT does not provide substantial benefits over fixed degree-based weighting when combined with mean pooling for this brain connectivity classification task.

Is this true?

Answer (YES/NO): YES